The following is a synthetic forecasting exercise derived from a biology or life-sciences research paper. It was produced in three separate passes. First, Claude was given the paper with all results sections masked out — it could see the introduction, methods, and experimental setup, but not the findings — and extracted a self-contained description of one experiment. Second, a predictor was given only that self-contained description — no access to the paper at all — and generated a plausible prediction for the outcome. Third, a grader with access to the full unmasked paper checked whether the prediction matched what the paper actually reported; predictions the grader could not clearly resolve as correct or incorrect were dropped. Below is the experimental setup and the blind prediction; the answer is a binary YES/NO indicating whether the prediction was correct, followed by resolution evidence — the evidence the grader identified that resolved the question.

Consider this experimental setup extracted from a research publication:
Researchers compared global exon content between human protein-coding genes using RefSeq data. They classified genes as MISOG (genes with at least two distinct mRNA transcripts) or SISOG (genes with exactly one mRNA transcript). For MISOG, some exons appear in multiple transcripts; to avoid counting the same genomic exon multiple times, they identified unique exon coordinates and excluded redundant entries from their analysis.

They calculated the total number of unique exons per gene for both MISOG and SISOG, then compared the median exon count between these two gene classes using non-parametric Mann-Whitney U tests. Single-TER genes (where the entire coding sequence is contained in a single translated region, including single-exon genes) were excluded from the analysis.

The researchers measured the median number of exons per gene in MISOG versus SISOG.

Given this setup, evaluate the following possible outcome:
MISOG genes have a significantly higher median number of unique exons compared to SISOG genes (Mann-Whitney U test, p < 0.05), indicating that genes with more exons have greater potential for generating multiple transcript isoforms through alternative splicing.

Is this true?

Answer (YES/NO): YES